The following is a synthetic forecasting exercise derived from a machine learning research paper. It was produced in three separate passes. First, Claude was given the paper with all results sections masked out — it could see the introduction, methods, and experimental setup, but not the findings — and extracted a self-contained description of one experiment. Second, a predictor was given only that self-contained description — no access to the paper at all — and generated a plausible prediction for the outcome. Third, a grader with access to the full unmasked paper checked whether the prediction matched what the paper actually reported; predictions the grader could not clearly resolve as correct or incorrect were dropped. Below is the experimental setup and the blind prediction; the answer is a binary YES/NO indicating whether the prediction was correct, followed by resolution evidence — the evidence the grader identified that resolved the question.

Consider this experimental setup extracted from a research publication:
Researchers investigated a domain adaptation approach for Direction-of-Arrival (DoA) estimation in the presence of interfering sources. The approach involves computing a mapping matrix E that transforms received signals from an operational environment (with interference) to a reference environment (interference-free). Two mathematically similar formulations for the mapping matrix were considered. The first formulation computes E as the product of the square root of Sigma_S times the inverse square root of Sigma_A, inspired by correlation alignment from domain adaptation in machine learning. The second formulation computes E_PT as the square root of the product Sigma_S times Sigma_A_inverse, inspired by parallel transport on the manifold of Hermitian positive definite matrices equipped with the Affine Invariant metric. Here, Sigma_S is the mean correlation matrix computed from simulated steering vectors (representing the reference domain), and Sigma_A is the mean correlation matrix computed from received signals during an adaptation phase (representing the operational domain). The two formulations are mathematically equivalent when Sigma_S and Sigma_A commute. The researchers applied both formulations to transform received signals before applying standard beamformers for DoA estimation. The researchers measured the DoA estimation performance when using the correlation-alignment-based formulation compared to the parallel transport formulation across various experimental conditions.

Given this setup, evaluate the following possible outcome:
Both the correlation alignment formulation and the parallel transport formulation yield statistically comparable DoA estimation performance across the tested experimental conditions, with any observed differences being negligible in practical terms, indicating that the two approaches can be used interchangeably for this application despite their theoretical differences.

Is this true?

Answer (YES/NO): YES